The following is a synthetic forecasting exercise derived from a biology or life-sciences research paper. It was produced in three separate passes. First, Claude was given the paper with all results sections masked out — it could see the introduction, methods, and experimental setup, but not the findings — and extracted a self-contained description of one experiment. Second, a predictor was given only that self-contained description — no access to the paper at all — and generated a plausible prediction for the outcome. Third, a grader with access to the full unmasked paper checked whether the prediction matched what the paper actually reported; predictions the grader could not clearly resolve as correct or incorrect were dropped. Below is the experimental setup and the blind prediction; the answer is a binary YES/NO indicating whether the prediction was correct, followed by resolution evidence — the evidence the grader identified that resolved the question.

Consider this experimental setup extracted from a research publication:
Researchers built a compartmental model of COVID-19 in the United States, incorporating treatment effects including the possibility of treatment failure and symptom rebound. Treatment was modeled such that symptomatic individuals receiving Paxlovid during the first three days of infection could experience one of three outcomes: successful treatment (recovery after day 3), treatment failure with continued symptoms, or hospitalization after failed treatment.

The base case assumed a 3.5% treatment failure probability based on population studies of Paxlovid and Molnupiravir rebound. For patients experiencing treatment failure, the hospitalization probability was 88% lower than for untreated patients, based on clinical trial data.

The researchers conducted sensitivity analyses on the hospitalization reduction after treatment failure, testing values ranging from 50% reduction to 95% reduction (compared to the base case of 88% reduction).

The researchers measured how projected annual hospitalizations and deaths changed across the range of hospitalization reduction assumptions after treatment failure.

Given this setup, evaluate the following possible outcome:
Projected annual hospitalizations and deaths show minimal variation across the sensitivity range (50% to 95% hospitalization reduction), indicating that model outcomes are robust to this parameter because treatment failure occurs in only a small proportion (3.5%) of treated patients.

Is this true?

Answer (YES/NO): NO